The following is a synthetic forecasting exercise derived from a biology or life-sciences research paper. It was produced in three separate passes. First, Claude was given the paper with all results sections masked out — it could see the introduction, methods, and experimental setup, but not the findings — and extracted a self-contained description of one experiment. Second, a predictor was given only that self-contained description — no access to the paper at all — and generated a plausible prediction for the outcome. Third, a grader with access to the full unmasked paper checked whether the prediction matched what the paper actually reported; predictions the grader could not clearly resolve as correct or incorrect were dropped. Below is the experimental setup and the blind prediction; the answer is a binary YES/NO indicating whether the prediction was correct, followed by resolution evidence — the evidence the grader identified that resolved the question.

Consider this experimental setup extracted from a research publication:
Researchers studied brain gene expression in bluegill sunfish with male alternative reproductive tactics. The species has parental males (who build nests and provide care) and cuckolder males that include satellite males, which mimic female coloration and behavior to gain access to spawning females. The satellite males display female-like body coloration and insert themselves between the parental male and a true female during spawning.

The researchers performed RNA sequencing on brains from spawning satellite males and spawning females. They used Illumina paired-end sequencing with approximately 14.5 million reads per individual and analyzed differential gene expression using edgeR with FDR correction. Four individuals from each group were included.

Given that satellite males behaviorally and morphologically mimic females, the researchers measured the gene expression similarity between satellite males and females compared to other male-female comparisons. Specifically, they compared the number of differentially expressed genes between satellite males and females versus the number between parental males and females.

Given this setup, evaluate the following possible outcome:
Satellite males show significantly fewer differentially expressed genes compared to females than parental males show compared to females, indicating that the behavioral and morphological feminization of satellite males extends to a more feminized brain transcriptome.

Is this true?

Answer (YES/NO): NO